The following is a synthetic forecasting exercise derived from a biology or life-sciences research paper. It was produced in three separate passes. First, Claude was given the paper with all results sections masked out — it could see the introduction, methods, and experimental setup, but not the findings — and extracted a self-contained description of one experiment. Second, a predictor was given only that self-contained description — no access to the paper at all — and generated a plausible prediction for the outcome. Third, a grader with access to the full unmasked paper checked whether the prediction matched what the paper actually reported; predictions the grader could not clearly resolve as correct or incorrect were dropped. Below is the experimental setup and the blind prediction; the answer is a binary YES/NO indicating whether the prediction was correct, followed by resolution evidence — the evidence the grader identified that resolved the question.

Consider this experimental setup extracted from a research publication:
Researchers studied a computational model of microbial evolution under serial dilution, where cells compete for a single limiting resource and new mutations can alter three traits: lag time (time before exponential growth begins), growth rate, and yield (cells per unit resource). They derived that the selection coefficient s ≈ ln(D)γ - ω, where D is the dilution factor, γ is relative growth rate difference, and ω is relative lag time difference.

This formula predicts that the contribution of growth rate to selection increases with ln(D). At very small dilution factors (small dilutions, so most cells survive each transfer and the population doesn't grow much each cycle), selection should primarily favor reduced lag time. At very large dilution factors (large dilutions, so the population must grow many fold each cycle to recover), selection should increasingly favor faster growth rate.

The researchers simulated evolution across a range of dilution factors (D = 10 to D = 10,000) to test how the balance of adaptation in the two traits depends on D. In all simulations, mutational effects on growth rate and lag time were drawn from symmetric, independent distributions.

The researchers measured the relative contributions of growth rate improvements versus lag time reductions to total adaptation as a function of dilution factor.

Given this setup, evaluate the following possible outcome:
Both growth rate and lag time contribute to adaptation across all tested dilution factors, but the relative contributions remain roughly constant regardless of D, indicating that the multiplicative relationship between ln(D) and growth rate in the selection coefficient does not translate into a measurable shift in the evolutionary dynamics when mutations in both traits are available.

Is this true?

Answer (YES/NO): YES